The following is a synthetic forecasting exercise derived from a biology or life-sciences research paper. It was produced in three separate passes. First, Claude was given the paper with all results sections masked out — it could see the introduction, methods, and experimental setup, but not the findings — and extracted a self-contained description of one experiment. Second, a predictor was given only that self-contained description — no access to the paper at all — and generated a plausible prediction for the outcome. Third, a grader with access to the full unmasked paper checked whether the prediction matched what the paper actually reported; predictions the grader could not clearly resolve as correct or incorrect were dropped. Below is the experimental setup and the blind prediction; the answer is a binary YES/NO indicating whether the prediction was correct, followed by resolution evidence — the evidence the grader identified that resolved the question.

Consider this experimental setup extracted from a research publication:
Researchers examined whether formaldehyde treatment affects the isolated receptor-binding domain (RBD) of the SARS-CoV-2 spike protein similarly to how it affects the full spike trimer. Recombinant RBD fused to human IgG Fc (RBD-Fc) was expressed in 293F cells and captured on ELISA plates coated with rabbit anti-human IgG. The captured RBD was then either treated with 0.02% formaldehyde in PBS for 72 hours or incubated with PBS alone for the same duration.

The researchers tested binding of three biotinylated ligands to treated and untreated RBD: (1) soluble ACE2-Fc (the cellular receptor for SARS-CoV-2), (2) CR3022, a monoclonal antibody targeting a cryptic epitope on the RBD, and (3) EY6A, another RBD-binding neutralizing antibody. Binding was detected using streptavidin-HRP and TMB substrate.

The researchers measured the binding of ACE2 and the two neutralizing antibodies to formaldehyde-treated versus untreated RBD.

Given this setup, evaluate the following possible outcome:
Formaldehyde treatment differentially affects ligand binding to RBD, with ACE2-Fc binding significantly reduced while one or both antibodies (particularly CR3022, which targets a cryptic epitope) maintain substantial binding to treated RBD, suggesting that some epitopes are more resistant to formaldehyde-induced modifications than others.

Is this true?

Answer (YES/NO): NO